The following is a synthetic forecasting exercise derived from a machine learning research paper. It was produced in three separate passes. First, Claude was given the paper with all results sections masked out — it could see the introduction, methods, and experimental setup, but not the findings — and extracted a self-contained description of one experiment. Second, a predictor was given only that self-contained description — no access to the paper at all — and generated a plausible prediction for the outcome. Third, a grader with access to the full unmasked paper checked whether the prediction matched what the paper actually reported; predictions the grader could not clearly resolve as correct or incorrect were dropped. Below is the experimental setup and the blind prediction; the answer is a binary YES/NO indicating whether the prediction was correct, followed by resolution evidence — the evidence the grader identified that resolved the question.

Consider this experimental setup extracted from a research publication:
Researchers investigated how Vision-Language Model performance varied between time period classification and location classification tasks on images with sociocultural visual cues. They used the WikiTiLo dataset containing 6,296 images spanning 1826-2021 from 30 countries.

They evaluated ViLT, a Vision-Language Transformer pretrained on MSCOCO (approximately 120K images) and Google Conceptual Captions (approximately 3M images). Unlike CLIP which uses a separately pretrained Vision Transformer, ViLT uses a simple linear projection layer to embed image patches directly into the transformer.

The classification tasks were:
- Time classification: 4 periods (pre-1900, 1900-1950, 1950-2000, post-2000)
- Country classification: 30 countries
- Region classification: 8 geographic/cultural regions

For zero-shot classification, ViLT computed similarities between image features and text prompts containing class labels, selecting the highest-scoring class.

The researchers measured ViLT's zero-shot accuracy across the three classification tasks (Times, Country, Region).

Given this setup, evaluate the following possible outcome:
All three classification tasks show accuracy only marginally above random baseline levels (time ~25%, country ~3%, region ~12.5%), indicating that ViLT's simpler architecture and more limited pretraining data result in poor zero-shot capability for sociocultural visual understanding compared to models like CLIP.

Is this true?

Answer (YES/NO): NO